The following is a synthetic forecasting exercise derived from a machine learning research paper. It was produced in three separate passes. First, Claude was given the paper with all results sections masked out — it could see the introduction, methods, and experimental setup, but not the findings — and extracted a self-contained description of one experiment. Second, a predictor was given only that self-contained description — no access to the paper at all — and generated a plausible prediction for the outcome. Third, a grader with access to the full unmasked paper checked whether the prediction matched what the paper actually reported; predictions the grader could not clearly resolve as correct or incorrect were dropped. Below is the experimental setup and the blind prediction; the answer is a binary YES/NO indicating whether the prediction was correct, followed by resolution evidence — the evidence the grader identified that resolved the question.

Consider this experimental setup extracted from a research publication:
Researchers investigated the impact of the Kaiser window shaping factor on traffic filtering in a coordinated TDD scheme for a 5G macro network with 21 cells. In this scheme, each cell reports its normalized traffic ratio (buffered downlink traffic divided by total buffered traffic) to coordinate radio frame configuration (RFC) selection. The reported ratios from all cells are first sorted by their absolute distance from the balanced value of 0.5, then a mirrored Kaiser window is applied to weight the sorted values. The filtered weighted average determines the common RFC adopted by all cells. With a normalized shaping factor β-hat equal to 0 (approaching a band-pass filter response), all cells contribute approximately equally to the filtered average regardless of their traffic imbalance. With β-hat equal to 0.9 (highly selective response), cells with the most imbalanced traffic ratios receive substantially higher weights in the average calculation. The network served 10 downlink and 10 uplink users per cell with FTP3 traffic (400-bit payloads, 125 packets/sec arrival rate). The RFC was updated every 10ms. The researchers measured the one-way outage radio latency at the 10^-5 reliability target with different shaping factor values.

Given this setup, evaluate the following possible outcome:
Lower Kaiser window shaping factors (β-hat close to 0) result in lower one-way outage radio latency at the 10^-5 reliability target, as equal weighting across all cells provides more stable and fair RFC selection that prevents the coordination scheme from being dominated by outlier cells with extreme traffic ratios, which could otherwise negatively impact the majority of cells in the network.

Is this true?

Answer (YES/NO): NO